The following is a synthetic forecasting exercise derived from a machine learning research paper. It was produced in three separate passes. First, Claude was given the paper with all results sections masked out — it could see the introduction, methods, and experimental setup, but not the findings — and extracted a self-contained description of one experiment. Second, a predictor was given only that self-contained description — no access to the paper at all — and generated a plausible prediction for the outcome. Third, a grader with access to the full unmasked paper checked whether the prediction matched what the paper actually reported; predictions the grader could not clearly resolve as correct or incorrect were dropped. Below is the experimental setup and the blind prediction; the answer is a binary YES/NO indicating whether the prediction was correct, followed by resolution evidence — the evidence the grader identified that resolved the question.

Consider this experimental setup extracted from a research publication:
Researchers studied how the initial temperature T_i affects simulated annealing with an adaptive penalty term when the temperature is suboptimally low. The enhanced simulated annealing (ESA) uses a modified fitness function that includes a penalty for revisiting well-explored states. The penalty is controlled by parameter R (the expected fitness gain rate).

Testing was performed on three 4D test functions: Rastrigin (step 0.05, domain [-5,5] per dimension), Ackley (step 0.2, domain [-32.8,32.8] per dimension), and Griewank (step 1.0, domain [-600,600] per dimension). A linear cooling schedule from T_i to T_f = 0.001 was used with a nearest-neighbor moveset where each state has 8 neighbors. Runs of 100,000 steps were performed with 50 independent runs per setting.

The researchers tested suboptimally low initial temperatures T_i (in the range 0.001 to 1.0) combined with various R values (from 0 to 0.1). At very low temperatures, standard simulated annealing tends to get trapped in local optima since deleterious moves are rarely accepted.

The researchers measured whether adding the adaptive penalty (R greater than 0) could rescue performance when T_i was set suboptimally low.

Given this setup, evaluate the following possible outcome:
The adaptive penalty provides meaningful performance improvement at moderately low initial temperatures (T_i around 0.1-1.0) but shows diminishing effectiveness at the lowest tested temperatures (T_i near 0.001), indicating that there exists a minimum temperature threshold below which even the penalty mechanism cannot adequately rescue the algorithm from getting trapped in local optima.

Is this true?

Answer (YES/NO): NO